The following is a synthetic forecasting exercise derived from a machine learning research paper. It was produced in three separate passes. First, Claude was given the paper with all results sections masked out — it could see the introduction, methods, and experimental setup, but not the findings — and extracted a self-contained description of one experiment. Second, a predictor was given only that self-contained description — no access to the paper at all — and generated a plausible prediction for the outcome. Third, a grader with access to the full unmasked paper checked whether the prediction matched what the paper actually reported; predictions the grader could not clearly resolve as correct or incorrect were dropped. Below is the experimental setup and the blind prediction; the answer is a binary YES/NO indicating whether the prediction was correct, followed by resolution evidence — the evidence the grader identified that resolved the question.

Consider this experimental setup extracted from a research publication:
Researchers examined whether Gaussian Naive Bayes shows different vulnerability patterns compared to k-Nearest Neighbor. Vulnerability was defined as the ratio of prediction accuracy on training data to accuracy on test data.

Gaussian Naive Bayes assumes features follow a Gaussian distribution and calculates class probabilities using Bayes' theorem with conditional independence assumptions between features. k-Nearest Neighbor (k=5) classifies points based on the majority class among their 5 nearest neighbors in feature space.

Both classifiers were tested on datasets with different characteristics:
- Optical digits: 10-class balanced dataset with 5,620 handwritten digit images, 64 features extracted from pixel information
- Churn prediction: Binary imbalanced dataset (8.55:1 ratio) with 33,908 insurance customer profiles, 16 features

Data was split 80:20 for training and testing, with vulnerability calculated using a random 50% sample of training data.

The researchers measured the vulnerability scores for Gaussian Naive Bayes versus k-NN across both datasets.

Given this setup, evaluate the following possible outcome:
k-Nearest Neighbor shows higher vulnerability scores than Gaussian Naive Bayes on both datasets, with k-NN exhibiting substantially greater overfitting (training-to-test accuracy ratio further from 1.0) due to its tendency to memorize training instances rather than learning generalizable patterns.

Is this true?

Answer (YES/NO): NO